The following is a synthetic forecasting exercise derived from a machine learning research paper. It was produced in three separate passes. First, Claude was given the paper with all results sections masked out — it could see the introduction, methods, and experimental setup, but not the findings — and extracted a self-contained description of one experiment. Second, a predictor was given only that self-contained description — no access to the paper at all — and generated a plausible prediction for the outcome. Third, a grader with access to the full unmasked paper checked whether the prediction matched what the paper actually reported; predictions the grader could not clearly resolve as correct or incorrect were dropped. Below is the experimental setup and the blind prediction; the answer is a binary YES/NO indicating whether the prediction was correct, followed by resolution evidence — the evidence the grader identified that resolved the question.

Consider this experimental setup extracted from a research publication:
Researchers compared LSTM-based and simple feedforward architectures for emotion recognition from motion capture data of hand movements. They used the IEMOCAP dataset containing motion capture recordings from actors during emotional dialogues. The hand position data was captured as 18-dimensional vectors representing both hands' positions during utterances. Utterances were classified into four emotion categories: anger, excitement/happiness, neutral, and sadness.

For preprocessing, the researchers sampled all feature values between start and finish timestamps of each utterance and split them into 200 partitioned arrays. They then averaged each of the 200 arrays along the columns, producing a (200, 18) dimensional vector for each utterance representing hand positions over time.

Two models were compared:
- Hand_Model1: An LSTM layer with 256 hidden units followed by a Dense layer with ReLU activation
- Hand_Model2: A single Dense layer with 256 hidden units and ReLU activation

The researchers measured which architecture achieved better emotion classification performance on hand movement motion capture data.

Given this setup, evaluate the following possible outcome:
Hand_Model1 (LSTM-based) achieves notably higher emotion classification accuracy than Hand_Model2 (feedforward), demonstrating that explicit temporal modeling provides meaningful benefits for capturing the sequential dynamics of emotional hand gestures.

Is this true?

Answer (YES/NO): NO